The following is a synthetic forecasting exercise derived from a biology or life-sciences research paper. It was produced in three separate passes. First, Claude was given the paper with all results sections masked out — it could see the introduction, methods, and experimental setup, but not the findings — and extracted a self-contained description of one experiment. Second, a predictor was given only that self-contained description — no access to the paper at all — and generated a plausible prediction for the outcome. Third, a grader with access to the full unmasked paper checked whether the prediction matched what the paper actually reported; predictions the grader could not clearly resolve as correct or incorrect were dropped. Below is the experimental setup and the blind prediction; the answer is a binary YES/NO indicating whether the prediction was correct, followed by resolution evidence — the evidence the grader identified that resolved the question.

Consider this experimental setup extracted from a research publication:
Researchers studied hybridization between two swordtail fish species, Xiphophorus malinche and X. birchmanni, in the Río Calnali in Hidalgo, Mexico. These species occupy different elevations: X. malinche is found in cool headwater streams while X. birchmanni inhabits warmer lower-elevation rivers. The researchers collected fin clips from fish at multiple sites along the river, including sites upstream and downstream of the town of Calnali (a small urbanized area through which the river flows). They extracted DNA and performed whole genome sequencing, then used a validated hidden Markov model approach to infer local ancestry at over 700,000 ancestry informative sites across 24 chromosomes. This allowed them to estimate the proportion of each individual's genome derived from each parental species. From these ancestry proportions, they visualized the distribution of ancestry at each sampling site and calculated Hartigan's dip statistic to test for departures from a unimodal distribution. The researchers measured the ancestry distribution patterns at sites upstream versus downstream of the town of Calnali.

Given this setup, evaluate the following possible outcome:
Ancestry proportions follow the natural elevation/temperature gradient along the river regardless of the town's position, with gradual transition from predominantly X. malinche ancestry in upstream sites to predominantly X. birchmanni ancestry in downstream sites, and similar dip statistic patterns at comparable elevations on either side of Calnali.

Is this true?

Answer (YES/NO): NO